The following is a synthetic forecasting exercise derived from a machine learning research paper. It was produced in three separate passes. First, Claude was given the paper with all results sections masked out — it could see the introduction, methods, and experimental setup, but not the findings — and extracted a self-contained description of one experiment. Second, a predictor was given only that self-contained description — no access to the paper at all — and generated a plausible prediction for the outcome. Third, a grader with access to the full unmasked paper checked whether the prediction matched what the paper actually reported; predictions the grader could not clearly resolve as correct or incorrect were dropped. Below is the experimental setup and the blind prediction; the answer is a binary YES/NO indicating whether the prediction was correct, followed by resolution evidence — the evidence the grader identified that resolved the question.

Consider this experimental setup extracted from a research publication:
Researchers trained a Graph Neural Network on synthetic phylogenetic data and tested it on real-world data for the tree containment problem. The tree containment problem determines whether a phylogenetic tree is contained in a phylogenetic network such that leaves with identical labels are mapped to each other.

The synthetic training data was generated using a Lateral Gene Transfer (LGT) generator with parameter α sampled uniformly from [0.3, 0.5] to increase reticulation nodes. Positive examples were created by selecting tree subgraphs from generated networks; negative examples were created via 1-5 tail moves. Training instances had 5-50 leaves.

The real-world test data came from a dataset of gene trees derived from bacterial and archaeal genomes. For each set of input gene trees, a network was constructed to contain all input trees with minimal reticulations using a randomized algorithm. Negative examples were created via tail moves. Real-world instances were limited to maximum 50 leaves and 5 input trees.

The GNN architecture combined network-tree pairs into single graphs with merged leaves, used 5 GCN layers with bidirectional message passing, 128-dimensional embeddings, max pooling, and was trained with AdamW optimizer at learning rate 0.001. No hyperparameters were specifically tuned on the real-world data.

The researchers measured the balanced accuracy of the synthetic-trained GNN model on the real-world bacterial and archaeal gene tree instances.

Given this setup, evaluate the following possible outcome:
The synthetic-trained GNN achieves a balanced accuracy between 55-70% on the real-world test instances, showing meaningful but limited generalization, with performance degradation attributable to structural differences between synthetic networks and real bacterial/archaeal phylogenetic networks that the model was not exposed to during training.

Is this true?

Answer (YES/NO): NO